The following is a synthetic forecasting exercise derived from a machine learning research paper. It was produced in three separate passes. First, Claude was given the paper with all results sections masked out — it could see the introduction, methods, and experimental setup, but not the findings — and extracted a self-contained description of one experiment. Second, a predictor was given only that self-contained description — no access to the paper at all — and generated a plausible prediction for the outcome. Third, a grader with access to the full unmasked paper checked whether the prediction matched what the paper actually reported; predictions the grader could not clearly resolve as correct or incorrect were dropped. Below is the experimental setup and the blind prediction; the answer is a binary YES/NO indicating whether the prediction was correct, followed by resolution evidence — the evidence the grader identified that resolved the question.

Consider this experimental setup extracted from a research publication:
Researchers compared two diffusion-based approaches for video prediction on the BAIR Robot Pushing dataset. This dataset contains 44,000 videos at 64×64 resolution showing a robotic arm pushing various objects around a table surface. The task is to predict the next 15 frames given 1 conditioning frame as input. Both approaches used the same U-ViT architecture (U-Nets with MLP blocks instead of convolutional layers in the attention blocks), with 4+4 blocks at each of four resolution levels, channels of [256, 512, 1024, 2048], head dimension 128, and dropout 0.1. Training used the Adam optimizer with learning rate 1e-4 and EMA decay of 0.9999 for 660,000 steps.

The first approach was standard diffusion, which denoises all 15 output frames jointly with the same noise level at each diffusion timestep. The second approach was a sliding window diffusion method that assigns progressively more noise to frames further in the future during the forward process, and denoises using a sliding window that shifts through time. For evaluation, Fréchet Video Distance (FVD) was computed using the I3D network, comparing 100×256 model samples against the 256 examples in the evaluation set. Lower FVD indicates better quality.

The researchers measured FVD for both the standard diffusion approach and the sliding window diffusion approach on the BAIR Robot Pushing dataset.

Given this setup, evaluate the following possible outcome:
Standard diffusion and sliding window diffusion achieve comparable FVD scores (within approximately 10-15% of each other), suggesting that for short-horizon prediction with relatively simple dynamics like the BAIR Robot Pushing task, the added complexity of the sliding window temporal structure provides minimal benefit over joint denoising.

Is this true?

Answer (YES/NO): YES